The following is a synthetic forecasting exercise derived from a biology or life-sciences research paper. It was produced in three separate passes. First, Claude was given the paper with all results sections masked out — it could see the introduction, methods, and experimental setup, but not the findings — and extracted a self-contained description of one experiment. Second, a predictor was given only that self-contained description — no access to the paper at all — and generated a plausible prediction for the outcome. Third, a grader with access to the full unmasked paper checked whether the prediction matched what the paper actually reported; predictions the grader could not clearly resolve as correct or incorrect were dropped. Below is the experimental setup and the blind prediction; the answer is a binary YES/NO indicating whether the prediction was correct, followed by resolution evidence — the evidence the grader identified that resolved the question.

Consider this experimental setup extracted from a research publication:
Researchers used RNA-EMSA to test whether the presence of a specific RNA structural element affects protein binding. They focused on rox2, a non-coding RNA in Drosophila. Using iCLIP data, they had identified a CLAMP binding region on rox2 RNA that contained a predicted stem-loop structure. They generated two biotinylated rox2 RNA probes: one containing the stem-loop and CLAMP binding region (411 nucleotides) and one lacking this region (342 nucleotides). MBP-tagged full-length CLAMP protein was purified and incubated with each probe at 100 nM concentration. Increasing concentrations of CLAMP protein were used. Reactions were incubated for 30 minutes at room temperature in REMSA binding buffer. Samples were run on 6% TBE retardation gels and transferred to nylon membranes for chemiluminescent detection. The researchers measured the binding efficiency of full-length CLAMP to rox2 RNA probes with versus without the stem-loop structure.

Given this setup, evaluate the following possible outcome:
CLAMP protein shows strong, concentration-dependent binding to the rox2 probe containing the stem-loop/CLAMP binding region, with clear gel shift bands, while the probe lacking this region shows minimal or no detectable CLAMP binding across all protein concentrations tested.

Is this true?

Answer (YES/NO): NO